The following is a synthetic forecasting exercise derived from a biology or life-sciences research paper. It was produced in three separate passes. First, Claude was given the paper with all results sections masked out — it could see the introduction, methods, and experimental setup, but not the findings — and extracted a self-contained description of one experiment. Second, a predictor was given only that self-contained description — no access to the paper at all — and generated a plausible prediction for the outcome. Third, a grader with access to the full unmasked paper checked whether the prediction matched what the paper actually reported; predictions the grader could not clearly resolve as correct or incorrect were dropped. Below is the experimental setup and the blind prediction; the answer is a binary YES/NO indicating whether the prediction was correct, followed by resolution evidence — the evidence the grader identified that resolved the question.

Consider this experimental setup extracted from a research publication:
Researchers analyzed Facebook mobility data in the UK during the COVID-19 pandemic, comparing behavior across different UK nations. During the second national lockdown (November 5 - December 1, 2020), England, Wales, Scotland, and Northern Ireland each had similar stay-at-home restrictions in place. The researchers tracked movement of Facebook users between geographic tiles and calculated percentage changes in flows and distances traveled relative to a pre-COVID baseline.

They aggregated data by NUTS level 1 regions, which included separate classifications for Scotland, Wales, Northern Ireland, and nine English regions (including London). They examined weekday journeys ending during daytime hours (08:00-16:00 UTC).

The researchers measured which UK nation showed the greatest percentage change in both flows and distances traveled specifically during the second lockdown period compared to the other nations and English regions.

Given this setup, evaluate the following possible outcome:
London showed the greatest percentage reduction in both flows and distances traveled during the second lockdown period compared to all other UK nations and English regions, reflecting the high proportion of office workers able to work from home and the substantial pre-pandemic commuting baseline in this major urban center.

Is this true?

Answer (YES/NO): NO